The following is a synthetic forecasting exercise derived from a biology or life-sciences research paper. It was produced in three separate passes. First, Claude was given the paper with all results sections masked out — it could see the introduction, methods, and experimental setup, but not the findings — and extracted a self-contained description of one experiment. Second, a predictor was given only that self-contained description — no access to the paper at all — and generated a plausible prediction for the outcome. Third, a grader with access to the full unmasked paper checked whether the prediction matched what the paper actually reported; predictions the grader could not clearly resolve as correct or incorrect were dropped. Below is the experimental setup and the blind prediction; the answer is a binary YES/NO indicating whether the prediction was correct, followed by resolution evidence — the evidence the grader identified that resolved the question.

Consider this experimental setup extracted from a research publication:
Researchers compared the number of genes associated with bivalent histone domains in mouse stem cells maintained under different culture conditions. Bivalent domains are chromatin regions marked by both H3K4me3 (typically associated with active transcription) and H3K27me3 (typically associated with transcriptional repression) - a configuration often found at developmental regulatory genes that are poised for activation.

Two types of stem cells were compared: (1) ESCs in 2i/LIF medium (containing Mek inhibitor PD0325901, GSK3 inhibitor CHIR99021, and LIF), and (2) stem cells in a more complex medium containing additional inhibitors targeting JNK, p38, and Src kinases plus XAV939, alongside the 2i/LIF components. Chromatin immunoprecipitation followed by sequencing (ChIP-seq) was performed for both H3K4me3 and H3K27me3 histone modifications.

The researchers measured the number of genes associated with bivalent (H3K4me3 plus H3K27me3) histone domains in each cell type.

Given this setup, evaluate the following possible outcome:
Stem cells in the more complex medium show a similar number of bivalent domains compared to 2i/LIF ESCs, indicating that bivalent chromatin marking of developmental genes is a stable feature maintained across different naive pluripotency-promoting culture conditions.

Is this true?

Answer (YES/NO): NO